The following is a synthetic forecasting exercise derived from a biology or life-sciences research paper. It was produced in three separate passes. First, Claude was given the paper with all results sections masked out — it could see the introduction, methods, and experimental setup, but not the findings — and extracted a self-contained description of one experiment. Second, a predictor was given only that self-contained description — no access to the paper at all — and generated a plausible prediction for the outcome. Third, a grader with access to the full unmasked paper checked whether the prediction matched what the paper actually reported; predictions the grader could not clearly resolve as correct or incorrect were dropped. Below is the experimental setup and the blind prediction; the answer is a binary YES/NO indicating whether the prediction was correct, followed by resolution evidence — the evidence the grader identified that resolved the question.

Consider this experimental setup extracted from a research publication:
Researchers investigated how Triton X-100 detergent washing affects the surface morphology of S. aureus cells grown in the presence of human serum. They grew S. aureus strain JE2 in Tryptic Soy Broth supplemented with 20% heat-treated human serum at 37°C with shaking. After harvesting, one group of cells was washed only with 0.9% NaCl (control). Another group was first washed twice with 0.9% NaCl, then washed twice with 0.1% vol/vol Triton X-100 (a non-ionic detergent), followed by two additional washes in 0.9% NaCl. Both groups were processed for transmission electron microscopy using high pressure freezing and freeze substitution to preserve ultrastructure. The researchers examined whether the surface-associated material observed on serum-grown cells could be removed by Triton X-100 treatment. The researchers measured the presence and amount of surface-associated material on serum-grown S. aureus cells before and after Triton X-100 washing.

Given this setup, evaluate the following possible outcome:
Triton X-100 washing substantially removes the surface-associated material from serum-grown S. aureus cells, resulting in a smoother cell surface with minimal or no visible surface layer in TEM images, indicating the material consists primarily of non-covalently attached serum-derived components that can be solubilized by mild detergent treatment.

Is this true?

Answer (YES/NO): NO